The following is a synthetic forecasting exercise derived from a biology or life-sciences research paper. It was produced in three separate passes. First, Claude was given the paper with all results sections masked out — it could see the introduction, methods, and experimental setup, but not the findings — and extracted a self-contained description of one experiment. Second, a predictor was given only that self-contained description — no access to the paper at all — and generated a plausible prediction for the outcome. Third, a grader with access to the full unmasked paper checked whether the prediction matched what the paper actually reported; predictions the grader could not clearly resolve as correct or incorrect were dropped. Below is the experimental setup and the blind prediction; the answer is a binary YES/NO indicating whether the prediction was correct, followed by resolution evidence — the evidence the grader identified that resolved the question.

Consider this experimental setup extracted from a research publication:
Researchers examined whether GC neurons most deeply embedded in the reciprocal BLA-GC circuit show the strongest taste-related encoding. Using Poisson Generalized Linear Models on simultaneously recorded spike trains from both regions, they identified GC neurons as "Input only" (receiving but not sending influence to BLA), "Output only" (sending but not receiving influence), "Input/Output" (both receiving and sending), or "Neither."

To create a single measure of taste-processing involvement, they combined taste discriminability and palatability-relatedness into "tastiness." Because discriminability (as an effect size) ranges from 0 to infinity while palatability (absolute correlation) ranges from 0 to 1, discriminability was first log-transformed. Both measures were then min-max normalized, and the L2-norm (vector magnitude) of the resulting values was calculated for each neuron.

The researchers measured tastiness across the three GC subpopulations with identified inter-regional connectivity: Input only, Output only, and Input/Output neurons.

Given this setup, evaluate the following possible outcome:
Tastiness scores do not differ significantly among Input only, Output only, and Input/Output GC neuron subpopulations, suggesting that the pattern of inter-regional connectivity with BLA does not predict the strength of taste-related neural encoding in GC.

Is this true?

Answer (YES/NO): NO